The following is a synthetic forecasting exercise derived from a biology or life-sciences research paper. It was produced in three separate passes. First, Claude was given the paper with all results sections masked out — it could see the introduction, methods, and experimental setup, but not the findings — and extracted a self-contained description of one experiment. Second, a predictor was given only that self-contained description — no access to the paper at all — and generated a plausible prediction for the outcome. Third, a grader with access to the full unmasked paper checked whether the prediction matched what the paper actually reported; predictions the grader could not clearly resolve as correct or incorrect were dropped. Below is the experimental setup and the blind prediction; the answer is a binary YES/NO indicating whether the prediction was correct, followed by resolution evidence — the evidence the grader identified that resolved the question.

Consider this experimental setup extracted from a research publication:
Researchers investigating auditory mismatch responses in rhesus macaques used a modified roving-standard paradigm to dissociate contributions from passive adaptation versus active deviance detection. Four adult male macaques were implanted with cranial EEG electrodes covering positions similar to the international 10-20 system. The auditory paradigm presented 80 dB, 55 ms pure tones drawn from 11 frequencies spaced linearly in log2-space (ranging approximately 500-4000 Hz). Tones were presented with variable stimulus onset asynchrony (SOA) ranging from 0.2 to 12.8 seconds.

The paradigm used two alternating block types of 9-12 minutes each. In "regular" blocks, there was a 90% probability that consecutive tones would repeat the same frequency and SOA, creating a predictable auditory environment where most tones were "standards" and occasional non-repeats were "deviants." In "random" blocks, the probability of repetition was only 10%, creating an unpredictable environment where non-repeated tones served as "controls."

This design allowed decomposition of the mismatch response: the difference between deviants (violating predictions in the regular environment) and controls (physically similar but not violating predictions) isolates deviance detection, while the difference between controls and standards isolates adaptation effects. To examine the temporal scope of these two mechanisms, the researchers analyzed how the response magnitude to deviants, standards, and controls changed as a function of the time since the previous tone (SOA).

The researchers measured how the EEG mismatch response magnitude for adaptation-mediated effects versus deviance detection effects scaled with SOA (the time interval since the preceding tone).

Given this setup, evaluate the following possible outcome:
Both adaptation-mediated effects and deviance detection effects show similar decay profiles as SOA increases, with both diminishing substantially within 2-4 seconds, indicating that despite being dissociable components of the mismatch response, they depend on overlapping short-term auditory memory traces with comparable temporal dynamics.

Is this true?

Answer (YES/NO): NO